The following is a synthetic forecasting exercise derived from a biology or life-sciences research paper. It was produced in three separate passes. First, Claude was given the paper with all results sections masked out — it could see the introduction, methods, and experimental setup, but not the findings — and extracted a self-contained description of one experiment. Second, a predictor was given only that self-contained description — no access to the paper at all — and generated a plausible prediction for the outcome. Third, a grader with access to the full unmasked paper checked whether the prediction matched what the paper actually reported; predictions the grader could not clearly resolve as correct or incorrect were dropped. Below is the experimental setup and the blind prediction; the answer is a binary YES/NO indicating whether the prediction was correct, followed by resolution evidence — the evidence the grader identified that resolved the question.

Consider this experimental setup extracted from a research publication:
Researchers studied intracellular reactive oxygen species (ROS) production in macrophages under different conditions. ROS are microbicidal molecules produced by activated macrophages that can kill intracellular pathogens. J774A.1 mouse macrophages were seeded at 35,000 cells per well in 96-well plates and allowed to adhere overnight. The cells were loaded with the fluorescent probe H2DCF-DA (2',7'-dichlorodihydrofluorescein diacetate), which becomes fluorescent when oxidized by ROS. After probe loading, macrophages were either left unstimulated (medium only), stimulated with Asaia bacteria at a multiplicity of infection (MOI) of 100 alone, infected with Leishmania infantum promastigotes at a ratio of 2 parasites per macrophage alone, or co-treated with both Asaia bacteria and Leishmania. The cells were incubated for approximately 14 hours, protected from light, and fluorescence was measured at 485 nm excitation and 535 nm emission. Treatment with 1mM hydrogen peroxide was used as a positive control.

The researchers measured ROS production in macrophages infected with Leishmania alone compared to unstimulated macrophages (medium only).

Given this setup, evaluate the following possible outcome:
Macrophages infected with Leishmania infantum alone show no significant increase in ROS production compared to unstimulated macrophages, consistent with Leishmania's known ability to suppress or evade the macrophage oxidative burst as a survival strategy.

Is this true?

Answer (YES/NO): NO